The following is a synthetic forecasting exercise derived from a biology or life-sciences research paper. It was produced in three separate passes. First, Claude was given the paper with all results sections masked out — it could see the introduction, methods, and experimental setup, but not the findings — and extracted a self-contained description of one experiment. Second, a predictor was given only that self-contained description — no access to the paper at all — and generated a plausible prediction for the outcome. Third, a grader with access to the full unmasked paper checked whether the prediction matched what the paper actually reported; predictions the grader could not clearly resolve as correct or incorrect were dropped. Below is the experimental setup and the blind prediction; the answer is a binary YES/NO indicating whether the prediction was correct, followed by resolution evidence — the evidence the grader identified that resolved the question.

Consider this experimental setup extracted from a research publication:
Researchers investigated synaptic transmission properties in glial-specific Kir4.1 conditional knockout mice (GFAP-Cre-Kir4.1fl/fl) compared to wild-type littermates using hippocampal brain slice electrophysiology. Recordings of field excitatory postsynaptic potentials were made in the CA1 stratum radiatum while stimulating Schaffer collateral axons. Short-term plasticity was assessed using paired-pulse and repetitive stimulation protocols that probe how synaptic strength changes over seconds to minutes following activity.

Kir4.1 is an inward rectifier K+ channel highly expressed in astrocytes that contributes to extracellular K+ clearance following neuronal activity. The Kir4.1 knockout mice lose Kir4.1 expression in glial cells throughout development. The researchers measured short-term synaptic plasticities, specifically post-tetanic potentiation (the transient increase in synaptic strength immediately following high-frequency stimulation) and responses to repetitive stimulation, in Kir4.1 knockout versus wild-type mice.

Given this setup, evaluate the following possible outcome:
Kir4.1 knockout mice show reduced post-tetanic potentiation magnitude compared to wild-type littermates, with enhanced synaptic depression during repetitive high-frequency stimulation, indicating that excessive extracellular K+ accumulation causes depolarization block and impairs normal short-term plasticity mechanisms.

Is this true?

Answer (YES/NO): NO